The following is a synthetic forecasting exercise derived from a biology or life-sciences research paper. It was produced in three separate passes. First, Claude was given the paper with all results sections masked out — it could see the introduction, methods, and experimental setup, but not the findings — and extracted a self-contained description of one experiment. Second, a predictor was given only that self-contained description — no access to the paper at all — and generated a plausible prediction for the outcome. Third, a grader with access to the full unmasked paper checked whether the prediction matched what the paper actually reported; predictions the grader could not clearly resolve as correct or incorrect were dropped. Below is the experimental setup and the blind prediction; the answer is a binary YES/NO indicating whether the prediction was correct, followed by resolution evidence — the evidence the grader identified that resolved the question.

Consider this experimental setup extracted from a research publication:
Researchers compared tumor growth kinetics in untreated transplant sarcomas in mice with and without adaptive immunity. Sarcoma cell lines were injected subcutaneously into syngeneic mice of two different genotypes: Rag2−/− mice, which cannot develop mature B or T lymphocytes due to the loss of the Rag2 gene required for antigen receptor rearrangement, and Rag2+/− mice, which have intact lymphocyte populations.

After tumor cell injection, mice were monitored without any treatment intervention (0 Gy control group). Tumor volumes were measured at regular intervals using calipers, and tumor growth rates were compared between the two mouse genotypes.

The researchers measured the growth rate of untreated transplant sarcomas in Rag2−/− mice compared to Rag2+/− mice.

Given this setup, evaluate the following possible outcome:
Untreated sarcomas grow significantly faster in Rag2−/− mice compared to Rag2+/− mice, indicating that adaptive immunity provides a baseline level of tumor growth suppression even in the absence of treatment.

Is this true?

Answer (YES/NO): YES